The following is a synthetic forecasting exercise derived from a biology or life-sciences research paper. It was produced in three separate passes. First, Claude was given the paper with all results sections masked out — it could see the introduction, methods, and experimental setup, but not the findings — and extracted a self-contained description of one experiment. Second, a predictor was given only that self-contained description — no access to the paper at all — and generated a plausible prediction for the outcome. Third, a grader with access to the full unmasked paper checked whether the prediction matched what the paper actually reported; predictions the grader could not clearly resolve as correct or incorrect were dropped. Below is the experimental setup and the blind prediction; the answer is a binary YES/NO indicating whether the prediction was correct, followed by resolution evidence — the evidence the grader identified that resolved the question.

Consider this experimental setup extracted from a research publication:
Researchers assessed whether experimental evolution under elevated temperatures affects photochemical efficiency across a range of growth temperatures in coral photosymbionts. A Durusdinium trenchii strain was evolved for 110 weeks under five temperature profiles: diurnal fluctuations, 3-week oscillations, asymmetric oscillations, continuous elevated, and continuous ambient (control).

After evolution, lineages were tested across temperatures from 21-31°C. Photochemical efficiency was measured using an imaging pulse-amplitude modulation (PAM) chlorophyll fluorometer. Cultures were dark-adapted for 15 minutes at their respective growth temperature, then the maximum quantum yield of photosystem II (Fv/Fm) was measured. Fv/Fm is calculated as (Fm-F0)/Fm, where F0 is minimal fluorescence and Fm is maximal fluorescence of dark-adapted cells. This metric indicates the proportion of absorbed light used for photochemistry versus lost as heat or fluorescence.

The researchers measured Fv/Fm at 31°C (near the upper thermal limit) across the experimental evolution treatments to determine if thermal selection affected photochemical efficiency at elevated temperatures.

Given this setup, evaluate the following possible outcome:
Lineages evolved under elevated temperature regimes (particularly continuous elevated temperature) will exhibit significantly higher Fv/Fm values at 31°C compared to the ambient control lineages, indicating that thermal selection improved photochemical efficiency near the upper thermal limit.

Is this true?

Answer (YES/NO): NO